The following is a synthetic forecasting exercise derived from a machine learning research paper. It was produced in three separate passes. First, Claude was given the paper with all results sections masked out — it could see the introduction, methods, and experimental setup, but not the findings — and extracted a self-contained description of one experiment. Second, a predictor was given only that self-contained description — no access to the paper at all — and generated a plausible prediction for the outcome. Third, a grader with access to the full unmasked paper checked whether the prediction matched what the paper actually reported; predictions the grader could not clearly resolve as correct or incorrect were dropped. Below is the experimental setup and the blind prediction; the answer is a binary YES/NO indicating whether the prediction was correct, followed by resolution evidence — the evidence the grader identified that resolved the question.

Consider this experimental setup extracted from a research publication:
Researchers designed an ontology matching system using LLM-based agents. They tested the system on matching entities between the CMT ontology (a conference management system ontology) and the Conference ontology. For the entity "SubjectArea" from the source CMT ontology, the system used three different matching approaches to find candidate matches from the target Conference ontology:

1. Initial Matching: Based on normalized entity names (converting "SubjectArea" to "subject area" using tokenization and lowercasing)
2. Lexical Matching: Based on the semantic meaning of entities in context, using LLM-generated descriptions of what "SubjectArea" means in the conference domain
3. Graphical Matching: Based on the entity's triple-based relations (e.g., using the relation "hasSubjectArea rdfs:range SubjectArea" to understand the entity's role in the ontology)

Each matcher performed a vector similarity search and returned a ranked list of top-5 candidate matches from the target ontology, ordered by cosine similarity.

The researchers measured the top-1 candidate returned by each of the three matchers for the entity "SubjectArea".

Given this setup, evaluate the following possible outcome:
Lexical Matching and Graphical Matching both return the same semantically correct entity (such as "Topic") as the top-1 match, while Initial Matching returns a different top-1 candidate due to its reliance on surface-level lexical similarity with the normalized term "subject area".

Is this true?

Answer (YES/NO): NO